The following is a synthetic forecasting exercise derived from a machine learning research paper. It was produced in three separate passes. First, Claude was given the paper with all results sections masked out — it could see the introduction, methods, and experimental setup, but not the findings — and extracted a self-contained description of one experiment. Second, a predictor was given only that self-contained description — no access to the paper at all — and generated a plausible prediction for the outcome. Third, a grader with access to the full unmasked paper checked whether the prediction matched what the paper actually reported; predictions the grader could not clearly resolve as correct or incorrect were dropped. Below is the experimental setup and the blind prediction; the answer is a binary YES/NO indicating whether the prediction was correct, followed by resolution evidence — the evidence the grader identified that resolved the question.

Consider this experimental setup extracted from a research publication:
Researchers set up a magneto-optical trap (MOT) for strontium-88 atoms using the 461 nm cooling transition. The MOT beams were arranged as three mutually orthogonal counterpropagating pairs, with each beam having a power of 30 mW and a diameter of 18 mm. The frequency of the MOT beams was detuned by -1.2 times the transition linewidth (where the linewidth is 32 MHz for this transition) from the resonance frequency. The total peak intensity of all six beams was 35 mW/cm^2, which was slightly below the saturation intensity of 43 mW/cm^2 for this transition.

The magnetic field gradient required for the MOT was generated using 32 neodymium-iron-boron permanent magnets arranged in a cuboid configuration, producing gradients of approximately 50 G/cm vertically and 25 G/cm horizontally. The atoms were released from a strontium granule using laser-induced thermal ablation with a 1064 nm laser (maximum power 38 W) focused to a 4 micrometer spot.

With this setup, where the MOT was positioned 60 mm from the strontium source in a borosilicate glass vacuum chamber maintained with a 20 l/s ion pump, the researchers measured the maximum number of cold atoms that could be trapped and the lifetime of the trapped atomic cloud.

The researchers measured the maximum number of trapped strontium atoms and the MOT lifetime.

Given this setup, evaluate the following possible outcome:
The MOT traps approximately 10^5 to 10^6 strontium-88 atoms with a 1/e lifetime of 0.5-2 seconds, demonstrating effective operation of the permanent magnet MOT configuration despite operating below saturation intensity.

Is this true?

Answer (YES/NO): NO